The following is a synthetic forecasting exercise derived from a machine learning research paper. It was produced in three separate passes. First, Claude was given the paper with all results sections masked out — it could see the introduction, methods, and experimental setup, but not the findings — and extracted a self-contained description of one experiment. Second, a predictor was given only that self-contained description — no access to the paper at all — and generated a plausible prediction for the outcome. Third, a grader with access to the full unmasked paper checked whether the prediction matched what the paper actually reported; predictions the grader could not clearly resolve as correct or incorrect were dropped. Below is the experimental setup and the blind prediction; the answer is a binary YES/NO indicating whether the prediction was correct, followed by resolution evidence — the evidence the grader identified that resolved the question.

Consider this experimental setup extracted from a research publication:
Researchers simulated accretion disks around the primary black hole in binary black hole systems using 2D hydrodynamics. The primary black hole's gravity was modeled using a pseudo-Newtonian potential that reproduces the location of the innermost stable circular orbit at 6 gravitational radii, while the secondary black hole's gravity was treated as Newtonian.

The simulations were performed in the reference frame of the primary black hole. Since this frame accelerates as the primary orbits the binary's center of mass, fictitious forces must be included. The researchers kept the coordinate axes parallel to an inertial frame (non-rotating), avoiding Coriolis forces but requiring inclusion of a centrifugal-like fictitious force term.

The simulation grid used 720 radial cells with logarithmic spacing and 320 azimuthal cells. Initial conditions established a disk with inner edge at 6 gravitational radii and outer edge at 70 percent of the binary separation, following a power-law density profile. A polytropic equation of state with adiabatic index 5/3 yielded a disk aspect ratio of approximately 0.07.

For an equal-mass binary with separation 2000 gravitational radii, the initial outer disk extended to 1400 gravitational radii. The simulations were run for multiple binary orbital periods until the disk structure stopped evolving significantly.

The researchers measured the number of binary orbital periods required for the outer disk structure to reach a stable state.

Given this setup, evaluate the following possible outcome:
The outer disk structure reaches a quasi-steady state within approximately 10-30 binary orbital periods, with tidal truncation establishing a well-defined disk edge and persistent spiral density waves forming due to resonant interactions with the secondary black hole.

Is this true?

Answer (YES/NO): NO